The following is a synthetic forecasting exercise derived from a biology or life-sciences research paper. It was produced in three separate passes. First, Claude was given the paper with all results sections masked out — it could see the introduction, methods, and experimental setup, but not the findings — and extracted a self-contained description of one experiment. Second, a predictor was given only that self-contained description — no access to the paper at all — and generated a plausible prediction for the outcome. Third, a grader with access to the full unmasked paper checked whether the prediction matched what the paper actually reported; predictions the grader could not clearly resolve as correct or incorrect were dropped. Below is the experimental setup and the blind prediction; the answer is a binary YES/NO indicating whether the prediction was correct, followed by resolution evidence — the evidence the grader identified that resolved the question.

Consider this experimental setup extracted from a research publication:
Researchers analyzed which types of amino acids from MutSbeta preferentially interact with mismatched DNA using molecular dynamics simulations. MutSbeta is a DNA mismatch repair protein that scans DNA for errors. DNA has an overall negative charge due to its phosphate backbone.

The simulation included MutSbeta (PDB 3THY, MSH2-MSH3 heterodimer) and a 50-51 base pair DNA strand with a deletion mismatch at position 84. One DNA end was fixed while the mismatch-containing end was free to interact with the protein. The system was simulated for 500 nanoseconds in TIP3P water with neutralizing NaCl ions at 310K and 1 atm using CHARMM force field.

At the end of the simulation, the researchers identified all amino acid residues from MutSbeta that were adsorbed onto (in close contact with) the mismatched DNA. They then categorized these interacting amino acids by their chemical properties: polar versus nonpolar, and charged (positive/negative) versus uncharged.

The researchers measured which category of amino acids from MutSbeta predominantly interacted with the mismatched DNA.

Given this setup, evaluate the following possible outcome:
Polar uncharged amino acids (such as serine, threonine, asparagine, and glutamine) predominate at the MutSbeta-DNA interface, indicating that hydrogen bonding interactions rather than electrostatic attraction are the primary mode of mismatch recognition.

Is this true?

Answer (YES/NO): NO